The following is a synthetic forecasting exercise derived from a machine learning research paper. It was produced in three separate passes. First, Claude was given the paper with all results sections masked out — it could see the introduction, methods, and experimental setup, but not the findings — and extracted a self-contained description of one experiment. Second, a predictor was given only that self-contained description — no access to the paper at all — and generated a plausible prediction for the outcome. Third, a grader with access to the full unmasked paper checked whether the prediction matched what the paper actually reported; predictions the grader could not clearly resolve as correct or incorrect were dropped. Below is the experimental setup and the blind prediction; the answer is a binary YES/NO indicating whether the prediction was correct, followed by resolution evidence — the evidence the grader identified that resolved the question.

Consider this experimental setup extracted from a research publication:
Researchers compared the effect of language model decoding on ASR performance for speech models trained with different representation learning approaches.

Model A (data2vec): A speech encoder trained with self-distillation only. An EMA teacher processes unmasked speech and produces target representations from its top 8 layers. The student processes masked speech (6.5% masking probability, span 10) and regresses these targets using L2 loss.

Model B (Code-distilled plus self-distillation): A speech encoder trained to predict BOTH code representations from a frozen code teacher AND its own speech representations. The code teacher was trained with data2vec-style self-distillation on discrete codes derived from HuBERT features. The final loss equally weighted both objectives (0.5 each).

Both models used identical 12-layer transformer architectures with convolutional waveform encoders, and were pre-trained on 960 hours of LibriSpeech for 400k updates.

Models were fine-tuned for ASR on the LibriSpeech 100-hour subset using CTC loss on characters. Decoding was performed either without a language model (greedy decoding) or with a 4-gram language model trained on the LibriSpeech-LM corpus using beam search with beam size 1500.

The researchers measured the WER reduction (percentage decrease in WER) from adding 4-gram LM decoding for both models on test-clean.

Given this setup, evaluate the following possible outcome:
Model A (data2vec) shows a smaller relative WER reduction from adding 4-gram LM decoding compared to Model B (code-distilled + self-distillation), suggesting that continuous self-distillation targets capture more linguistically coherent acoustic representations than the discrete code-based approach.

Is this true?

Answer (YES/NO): NO